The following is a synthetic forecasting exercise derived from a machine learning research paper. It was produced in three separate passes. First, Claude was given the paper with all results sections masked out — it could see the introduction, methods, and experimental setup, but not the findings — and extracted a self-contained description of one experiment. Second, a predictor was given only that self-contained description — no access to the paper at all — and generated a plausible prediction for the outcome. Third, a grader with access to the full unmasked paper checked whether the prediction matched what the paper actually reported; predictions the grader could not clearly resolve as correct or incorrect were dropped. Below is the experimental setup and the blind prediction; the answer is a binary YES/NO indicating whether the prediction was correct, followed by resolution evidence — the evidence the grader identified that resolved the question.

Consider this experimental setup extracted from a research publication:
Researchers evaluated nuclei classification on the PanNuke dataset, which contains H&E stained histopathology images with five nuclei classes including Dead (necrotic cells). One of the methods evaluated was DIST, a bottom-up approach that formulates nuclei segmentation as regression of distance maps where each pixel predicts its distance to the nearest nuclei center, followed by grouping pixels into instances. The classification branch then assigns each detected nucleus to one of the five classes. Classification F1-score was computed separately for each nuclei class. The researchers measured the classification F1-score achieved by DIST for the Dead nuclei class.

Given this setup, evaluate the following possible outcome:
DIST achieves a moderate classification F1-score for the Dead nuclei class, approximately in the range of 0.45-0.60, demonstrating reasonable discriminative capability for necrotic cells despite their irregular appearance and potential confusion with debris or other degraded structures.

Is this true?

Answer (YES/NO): NO